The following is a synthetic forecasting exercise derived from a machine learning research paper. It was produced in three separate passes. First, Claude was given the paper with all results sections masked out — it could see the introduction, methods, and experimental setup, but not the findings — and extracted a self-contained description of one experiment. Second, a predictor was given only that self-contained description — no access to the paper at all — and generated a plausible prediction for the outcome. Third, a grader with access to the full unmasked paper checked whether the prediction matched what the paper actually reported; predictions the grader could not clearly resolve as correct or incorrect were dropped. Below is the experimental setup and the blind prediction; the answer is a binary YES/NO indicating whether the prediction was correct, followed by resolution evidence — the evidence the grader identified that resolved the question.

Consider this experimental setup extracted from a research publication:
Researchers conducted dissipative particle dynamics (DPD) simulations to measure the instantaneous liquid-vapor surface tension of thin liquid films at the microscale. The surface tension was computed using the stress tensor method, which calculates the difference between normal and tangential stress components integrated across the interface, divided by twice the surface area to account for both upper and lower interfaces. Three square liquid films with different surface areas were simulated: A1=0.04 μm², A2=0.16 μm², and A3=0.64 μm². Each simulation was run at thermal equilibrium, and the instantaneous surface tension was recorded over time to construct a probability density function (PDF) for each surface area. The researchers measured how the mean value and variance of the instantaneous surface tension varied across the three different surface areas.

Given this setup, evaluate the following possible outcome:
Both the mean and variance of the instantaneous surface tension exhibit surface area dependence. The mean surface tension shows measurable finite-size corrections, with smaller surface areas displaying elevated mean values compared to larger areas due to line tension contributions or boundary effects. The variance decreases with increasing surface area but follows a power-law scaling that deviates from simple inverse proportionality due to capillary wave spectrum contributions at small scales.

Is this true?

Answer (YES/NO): NO